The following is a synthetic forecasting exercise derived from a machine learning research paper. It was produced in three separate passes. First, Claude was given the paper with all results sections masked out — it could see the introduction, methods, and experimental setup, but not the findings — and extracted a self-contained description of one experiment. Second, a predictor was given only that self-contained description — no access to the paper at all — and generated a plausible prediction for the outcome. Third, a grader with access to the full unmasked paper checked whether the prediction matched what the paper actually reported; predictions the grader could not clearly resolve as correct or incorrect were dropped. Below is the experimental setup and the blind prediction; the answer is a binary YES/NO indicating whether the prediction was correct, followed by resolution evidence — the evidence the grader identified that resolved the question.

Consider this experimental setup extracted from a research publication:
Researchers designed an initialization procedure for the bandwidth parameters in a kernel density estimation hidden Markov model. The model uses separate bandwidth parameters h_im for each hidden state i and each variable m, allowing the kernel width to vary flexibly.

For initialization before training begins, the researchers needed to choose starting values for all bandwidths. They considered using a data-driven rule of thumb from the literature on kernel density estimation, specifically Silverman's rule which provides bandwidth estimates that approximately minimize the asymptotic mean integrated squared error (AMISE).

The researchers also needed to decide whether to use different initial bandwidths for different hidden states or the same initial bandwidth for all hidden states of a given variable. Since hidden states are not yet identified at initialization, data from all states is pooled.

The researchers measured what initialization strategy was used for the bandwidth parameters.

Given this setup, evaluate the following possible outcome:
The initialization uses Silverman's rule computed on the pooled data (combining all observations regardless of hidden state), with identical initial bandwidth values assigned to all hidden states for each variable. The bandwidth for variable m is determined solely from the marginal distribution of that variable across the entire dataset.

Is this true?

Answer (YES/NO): YES